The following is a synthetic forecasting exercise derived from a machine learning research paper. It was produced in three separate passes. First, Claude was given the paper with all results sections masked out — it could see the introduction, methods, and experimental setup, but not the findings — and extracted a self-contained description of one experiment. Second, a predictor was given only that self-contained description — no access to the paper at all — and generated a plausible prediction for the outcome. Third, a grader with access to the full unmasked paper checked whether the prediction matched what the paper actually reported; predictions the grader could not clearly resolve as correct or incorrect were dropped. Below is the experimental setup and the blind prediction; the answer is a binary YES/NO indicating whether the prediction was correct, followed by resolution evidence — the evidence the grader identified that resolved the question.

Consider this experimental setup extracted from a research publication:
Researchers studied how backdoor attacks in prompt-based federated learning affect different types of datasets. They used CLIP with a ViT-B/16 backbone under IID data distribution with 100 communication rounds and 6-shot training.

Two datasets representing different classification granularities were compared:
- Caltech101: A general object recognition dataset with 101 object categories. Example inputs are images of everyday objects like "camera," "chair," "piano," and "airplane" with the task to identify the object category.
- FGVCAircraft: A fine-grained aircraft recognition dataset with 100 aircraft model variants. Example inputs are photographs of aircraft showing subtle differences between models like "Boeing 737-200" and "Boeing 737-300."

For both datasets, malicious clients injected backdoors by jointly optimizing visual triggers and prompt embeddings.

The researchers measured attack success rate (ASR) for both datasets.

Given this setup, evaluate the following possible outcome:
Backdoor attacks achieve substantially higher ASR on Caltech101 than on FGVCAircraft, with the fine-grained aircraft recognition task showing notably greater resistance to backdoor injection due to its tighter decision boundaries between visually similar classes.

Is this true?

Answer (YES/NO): NO